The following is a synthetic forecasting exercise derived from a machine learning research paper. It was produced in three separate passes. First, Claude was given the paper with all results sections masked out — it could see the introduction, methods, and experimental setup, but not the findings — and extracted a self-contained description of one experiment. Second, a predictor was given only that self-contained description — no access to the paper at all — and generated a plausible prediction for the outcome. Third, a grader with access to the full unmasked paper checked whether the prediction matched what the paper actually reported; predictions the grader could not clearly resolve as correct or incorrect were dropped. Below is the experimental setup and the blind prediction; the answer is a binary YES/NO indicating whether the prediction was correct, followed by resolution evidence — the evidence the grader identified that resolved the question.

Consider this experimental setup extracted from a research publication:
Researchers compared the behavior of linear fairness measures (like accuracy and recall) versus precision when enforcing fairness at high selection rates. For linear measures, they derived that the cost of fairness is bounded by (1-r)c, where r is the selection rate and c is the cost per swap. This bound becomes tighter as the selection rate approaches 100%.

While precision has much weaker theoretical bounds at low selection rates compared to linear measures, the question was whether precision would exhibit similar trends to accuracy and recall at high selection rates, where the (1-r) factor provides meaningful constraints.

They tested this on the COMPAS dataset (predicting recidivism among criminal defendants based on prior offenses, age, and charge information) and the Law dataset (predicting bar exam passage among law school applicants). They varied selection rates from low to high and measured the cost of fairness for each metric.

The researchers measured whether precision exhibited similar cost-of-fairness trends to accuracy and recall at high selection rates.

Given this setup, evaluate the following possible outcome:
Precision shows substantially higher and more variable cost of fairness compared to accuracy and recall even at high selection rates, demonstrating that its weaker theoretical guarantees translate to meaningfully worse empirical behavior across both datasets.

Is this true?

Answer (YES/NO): NO